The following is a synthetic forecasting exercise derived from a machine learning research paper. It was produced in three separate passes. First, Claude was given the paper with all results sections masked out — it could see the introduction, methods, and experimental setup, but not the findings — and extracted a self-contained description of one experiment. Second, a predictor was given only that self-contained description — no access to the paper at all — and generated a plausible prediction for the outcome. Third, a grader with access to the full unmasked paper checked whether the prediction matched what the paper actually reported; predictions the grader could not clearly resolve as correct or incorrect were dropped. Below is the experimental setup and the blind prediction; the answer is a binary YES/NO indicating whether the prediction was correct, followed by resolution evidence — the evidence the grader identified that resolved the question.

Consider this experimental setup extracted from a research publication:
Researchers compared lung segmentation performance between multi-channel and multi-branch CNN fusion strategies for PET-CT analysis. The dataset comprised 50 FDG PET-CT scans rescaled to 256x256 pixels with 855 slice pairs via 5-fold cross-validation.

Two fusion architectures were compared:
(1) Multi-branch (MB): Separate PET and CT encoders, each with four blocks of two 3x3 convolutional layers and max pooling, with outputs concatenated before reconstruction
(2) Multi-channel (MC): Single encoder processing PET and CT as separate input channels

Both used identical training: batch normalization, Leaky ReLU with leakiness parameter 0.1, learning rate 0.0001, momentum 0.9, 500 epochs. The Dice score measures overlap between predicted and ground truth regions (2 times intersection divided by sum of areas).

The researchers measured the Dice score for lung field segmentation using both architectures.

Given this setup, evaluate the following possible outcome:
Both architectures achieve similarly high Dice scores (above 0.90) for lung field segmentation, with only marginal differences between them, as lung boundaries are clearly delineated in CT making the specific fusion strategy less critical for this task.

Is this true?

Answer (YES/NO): NO